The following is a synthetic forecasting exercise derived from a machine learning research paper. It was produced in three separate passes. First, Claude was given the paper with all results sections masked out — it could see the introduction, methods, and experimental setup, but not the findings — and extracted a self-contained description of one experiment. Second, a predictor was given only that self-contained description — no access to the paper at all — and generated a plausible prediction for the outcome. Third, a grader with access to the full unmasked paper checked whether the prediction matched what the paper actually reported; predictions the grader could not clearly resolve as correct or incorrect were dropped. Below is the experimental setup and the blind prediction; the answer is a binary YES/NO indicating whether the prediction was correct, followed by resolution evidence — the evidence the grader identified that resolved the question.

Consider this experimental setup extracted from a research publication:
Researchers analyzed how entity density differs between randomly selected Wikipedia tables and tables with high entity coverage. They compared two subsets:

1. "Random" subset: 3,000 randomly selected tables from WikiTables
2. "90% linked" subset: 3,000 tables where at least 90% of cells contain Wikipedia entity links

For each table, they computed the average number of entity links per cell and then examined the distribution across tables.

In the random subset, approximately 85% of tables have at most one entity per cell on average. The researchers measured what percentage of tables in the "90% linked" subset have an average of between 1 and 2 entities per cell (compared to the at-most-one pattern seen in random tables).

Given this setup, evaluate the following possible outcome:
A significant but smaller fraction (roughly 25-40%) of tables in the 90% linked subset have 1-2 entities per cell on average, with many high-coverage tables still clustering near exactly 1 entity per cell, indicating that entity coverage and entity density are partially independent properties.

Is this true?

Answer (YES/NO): NO